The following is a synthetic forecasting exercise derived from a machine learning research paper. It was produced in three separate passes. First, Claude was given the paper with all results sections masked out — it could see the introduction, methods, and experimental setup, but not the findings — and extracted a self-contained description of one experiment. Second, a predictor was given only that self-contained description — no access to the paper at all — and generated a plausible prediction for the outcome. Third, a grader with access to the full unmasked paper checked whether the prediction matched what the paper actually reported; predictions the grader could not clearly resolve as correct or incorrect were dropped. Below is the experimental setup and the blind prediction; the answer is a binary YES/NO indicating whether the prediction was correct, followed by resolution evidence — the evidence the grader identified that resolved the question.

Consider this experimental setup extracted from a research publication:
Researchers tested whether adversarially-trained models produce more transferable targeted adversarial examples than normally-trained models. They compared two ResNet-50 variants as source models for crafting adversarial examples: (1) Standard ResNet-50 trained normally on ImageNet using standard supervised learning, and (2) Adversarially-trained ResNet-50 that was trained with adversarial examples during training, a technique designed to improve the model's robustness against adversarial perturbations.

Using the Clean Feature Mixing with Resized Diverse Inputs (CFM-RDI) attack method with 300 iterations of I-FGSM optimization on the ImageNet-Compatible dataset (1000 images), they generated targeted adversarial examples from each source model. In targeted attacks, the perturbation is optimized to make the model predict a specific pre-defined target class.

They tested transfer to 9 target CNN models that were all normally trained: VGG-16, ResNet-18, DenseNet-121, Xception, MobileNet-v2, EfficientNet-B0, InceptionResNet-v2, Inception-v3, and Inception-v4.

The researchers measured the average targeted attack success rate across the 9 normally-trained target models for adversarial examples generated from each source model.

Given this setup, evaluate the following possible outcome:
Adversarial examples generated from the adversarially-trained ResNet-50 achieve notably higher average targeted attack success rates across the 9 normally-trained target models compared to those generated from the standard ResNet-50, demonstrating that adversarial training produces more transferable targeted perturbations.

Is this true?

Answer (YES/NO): YES